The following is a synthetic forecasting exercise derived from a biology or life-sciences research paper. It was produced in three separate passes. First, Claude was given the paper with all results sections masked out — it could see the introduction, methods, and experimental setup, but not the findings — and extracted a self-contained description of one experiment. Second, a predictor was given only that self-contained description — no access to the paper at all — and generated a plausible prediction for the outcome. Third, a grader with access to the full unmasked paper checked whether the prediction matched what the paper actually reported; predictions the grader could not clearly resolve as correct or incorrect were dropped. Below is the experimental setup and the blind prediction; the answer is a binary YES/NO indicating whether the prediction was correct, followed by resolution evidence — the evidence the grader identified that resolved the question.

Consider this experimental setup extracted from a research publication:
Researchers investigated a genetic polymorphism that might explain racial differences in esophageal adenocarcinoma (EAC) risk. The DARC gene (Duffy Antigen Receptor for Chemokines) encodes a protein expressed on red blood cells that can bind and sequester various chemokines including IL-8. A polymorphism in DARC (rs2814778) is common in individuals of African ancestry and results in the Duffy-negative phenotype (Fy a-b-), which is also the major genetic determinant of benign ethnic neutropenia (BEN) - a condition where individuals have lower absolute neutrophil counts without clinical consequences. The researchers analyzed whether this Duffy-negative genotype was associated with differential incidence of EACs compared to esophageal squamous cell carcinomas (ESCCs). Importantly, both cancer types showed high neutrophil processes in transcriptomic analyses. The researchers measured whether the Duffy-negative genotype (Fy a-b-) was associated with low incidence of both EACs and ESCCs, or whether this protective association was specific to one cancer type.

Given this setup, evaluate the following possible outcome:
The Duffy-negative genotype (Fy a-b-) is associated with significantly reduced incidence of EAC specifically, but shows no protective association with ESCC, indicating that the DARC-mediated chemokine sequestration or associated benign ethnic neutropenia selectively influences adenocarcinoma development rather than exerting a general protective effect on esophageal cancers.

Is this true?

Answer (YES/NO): YES